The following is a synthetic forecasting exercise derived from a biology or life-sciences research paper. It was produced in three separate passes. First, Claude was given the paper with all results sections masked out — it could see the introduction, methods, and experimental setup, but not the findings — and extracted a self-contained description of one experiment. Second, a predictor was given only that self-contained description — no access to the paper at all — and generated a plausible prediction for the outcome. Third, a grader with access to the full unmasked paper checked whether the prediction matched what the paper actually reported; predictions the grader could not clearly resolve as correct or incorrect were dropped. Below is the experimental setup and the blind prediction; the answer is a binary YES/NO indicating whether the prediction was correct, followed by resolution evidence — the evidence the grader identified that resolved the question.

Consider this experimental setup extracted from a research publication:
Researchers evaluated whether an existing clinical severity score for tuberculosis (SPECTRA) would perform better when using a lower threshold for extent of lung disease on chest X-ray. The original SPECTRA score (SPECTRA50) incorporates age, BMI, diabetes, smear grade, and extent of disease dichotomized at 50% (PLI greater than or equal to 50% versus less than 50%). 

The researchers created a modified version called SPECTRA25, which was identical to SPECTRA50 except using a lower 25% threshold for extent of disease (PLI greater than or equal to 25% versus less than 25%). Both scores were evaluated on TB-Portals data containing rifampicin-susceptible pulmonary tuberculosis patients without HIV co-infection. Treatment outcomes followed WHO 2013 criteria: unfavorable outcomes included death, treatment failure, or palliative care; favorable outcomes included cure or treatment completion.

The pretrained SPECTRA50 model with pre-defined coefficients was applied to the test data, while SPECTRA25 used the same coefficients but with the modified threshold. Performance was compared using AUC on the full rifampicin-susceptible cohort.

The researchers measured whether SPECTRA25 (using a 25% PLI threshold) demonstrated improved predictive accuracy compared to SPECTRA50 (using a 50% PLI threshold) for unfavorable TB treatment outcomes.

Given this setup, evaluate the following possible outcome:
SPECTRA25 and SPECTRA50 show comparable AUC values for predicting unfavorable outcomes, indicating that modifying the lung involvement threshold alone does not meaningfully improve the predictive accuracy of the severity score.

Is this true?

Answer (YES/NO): YES